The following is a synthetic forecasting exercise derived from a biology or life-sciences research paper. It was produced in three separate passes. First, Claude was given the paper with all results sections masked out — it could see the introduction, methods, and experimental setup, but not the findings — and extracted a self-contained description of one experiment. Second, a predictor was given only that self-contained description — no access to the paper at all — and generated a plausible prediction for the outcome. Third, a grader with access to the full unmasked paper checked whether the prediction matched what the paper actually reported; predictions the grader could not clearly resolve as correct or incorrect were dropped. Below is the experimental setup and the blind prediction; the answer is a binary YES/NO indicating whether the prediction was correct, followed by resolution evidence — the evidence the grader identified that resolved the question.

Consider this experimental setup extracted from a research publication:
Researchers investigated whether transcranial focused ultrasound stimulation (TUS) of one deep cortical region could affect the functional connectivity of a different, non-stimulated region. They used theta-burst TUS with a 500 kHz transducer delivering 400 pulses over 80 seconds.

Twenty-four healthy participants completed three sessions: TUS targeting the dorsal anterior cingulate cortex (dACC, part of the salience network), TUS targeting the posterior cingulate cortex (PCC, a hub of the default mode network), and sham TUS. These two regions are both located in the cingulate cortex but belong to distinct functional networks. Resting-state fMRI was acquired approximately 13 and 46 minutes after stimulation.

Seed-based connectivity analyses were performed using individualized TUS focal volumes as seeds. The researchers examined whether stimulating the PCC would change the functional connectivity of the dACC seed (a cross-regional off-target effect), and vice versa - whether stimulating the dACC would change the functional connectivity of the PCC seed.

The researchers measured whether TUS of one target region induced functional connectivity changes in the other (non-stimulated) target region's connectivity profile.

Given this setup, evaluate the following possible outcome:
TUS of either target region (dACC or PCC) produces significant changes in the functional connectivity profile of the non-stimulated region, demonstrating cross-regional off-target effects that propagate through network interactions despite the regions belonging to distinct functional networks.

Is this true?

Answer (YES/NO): NO